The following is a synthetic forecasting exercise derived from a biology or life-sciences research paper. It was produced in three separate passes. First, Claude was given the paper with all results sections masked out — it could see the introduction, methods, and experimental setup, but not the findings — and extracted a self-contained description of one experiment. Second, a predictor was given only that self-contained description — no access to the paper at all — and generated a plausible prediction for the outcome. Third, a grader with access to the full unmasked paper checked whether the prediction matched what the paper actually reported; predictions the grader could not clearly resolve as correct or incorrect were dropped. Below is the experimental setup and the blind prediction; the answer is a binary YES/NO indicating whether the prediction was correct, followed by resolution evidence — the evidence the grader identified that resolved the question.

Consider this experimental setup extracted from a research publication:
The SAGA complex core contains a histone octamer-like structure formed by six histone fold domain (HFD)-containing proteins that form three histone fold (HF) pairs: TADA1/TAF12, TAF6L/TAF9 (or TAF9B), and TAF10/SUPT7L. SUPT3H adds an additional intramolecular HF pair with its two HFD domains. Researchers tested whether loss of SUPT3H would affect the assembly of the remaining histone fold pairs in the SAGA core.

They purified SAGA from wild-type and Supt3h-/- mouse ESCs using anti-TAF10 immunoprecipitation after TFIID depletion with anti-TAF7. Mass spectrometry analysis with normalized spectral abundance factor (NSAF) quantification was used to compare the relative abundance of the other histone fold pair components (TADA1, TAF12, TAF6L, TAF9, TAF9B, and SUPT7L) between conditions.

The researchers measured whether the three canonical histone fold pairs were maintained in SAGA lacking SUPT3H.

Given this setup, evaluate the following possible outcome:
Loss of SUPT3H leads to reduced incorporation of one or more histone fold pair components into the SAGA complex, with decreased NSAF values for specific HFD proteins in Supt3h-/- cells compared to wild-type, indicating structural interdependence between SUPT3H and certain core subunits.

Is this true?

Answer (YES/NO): NO